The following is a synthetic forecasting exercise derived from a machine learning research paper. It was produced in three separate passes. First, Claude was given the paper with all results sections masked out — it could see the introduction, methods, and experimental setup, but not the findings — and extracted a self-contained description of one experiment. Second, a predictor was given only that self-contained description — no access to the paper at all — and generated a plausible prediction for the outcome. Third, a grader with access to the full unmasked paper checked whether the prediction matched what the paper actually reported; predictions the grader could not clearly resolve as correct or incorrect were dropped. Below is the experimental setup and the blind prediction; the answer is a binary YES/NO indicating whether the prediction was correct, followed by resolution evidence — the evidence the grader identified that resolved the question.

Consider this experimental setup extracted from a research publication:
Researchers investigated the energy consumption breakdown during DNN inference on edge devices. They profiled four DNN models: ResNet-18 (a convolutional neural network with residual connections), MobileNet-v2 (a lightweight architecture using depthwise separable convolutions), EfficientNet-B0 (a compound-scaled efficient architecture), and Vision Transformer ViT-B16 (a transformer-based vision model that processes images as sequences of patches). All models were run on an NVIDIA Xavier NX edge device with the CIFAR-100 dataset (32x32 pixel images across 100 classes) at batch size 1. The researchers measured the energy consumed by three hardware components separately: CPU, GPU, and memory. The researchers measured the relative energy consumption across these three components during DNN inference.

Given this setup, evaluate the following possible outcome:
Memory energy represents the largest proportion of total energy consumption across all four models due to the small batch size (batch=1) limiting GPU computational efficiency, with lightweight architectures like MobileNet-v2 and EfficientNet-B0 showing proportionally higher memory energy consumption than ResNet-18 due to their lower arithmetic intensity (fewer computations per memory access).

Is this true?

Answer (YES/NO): NO